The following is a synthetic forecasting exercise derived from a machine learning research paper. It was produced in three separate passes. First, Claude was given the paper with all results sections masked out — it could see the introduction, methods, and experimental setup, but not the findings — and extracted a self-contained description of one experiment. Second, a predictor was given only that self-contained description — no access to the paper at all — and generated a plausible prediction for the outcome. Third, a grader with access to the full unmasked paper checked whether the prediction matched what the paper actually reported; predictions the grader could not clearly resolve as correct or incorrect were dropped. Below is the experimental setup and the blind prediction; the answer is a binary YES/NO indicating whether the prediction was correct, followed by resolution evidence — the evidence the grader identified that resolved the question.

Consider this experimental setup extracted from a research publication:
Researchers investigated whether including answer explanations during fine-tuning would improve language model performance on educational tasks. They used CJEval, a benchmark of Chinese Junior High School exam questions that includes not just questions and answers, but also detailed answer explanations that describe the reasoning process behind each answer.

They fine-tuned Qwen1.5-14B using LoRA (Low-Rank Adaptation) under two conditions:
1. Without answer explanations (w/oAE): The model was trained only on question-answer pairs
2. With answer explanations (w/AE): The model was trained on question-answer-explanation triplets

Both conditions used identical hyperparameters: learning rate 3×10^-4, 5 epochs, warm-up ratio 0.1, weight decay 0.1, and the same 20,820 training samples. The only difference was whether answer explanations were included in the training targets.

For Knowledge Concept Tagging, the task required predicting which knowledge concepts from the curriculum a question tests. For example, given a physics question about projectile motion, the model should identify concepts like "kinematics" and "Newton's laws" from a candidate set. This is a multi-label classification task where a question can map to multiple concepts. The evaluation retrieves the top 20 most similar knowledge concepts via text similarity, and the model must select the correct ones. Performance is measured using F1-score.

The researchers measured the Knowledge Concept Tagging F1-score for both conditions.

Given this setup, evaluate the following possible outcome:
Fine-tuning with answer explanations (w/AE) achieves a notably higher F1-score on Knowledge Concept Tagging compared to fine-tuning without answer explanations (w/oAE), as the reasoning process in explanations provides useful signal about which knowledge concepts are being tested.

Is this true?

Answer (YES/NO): YES